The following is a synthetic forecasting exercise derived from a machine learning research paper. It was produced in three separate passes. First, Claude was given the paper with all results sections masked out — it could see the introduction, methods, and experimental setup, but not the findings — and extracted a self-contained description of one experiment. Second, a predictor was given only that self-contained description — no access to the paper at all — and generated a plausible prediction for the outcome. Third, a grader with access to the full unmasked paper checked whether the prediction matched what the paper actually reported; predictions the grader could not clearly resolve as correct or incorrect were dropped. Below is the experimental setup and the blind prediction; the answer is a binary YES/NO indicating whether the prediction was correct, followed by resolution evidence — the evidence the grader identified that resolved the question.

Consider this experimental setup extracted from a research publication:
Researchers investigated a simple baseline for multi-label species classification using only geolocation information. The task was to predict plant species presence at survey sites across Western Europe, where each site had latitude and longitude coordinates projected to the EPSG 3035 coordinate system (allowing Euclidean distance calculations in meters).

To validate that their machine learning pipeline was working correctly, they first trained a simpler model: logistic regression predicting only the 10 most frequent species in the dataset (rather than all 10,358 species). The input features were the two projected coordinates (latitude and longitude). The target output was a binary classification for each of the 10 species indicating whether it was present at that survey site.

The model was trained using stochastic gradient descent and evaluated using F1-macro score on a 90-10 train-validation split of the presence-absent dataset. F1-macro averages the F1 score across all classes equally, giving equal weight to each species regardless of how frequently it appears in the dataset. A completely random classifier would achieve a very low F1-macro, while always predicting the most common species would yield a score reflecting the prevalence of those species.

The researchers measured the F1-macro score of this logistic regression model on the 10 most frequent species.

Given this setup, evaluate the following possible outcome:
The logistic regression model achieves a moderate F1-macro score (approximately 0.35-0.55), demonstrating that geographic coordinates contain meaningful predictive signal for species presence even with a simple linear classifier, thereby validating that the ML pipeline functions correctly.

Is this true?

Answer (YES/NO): NO